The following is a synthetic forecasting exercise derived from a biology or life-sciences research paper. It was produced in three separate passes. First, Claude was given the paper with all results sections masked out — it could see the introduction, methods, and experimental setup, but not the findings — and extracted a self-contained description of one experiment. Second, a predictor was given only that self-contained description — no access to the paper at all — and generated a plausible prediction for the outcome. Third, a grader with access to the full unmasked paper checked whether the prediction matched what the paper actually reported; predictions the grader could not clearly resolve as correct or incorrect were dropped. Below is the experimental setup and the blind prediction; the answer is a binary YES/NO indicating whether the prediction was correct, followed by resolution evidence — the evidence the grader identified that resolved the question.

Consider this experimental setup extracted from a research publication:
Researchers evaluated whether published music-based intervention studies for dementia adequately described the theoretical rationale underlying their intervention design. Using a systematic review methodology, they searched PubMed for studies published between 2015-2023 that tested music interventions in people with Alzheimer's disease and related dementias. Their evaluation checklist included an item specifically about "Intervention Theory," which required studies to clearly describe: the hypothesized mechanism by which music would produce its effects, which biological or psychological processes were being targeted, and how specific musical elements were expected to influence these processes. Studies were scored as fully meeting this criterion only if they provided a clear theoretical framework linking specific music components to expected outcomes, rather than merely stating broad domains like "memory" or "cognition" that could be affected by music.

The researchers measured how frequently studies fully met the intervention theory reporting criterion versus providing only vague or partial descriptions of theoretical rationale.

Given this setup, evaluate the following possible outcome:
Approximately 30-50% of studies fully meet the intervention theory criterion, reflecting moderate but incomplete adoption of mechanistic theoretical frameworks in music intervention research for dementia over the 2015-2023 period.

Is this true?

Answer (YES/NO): YES